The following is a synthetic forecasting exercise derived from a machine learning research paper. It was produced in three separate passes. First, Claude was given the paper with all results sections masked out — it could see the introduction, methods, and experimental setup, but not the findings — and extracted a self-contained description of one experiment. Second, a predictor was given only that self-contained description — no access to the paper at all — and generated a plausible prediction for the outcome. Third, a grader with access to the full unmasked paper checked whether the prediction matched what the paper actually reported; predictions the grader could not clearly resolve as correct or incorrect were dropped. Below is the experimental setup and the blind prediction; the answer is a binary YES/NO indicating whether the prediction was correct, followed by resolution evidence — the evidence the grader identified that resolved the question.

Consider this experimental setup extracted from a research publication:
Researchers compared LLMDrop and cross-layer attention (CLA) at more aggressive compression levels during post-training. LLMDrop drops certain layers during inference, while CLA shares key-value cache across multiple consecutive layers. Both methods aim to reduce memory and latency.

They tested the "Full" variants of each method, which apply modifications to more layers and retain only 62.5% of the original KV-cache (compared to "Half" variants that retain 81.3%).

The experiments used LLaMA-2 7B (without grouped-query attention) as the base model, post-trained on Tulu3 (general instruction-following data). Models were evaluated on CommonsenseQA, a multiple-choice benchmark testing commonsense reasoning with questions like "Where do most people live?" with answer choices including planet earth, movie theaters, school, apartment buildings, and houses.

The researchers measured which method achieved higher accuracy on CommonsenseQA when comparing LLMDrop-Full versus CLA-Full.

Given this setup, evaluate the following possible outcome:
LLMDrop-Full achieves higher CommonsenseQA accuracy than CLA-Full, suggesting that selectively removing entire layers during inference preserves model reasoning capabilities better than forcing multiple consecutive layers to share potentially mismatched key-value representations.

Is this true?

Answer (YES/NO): NO